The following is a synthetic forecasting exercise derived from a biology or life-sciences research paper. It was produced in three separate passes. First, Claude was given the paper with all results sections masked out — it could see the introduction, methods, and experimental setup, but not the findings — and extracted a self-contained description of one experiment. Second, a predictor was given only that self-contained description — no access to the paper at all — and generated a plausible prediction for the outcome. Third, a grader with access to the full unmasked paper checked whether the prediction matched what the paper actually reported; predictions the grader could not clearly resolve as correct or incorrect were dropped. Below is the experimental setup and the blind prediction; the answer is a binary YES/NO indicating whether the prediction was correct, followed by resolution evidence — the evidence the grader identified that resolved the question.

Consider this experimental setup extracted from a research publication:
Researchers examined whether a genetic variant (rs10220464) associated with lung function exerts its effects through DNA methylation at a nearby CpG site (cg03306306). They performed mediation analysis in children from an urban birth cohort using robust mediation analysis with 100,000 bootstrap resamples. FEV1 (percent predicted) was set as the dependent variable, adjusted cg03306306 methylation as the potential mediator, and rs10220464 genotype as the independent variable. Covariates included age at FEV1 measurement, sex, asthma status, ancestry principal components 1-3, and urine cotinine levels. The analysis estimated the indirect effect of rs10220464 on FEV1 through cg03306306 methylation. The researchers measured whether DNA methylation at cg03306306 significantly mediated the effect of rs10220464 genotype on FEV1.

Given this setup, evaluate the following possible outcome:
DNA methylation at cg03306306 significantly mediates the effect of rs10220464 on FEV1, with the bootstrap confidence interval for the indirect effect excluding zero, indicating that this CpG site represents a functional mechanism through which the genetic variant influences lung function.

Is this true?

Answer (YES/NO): YES